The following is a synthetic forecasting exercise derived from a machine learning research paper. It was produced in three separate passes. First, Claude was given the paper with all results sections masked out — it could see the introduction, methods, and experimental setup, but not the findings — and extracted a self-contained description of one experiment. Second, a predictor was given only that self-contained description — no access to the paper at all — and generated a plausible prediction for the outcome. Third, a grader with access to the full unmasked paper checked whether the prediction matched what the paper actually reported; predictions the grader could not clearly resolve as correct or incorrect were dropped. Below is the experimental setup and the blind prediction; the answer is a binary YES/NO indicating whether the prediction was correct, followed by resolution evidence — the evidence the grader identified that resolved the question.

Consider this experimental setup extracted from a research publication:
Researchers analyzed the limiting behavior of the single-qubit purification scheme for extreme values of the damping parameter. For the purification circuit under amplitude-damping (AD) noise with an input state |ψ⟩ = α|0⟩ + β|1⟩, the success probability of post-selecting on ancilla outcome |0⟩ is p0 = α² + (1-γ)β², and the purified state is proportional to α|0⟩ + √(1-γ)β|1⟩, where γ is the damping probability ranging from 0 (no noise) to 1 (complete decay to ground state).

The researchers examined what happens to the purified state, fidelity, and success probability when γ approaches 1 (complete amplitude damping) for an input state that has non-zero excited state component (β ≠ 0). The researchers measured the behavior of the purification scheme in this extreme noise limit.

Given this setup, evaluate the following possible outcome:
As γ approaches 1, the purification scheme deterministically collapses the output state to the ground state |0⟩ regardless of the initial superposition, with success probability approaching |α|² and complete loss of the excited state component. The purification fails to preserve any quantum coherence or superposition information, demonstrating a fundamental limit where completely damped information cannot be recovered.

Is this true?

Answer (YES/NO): YES